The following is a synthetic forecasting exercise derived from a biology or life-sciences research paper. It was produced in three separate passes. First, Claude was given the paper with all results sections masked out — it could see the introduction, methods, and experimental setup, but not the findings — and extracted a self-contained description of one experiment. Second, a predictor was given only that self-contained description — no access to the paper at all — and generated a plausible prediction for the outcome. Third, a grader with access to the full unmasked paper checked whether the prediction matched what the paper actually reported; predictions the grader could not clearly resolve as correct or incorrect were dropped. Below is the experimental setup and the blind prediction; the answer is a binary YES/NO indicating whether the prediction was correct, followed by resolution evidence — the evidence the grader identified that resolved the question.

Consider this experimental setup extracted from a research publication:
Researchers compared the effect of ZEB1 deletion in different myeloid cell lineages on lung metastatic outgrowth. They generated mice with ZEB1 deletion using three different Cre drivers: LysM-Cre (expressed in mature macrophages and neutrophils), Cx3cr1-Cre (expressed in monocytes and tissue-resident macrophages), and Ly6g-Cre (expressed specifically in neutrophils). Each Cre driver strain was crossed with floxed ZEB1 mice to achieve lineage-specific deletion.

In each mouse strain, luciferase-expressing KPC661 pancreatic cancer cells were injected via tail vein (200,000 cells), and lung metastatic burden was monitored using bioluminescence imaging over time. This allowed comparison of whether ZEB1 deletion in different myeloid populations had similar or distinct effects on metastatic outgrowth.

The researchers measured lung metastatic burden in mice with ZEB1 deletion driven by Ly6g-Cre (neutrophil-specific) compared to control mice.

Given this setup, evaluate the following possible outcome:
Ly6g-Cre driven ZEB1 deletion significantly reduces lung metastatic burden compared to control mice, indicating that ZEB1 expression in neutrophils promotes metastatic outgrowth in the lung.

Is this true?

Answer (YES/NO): NO